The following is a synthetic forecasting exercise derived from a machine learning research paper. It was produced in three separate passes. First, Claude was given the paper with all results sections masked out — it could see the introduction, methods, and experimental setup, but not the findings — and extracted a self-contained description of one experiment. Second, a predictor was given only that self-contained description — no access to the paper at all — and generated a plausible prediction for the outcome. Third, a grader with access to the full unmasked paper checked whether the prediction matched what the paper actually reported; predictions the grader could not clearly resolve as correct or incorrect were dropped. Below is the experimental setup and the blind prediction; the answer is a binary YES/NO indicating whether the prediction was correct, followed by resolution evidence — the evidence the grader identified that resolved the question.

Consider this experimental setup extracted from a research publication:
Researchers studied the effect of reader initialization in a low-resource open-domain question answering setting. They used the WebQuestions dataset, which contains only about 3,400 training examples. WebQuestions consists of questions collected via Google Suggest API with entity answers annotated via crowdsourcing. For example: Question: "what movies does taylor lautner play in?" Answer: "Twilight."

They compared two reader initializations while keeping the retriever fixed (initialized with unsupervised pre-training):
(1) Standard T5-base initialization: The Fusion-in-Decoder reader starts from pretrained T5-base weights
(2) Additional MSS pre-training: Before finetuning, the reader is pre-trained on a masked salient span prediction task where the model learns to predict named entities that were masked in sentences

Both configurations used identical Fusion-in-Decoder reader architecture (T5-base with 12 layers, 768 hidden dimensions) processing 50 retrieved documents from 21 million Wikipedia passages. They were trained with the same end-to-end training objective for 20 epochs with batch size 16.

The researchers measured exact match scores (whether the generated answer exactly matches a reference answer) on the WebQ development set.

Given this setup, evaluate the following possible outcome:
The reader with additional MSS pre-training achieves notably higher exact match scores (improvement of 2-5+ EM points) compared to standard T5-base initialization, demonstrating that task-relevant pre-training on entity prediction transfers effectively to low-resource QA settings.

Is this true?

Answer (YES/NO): YES